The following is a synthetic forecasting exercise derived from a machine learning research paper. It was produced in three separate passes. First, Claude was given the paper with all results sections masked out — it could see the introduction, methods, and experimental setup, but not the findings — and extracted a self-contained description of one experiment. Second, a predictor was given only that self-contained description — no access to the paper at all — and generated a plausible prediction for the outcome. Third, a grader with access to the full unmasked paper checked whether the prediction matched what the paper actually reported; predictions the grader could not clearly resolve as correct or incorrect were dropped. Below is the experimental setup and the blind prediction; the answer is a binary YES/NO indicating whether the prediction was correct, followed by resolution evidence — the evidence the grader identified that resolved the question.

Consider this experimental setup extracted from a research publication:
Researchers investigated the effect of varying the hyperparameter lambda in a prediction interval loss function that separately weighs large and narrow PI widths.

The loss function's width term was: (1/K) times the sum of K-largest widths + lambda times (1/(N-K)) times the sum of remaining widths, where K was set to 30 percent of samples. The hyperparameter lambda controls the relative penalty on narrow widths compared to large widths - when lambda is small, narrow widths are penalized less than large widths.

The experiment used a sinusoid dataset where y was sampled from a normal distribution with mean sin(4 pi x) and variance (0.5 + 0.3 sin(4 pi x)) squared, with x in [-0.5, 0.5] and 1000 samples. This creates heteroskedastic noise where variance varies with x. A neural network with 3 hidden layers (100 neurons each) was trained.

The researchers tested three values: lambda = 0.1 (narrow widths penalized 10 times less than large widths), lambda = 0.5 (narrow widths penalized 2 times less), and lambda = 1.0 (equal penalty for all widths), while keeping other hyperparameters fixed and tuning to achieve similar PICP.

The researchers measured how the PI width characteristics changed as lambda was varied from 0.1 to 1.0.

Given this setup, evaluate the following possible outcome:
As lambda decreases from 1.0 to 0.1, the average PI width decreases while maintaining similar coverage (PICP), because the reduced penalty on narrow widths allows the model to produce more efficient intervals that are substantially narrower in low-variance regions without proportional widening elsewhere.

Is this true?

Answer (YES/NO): NO